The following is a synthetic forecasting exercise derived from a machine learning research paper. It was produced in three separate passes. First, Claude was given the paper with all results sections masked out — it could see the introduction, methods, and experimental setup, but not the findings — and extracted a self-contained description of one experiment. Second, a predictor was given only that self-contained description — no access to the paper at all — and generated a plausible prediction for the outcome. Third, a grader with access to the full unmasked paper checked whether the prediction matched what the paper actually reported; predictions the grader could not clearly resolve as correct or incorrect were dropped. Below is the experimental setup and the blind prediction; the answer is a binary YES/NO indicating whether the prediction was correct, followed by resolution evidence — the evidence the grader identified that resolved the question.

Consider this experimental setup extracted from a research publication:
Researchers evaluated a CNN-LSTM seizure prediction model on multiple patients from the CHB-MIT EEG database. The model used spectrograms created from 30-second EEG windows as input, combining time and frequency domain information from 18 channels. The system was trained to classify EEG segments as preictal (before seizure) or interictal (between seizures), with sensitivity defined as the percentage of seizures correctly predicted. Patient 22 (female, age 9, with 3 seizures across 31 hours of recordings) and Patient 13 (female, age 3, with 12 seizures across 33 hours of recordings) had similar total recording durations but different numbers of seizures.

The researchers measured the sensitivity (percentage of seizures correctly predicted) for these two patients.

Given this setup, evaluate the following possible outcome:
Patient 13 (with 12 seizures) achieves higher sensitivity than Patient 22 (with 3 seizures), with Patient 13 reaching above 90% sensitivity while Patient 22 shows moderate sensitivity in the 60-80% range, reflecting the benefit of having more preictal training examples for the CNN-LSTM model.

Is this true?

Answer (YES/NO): YES